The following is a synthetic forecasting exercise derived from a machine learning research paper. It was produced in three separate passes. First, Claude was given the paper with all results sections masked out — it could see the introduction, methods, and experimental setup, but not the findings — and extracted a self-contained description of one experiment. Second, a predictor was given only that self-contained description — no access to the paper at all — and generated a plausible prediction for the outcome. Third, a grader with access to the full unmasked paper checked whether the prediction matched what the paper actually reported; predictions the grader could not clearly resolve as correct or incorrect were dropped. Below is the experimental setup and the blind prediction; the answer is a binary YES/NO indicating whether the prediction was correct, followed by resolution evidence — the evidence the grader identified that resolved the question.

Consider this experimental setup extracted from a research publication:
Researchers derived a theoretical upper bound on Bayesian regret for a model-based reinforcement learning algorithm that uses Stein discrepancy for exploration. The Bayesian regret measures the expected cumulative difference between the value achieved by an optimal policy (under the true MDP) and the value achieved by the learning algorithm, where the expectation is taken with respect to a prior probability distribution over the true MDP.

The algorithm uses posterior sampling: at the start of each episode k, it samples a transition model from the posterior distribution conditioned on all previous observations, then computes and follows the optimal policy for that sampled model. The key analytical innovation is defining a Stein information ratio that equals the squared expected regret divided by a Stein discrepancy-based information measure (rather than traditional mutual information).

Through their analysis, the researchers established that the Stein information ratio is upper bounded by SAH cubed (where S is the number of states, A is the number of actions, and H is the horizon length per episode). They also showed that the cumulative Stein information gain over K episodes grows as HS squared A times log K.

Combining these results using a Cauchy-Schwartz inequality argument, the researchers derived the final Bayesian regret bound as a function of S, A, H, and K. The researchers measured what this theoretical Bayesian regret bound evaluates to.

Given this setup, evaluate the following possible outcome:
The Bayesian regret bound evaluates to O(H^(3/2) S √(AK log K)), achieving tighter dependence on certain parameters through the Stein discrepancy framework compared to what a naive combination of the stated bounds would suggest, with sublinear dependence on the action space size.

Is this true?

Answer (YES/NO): NO